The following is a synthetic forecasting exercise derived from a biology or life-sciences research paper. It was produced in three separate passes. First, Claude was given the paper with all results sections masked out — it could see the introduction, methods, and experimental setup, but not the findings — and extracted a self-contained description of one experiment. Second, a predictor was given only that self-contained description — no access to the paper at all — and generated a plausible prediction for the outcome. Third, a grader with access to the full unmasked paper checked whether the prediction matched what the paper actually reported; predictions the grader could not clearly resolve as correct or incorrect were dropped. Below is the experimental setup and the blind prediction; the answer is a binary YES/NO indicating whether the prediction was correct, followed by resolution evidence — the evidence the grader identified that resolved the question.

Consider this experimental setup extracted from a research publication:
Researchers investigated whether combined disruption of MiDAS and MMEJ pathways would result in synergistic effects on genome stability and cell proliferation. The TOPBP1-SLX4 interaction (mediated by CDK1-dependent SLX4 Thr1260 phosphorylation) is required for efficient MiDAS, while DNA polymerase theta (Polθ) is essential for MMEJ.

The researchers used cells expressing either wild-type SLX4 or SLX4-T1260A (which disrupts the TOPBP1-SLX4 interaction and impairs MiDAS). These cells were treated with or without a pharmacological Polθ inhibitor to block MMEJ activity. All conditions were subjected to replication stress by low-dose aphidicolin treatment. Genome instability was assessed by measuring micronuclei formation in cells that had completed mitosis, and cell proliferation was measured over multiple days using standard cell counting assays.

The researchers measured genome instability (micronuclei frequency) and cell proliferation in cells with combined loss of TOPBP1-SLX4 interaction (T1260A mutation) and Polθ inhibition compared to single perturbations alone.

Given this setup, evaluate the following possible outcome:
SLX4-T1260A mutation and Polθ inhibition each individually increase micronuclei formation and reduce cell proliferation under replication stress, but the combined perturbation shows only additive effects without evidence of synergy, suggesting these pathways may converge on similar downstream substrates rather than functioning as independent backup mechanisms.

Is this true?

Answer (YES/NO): NO